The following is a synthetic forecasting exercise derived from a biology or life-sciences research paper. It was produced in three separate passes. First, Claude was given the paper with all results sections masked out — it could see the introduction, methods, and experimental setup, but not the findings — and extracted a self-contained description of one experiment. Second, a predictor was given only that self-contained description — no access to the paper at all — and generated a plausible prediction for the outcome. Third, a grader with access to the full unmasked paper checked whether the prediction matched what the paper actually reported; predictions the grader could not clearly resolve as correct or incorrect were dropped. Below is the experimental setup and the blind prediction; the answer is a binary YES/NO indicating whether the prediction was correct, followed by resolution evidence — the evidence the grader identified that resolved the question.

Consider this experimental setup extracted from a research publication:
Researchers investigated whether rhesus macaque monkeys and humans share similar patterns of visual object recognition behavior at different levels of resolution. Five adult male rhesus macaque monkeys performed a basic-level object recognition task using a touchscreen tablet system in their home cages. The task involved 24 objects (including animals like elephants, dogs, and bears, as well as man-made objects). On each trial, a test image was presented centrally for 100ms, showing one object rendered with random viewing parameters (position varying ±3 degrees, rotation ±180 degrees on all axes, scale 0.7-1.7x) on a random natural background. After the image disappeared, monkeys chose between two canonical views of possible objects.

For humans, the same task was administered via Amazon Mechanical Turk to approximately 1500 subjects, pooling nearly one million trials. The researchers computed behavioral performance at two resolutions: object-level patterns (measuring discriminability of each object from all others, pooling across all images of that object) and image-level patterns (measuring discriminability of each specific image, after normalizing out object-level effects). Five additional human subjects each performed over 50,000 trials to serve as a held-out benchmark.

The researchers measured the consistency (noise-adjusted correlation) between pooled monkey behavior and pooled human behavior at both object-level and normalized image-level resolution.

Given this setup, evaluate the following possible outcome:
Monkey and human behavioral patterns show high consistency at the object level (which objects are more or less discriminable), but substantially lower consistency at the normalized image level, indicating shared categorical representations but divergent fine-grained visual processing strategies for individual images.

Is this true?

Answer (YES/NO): NO